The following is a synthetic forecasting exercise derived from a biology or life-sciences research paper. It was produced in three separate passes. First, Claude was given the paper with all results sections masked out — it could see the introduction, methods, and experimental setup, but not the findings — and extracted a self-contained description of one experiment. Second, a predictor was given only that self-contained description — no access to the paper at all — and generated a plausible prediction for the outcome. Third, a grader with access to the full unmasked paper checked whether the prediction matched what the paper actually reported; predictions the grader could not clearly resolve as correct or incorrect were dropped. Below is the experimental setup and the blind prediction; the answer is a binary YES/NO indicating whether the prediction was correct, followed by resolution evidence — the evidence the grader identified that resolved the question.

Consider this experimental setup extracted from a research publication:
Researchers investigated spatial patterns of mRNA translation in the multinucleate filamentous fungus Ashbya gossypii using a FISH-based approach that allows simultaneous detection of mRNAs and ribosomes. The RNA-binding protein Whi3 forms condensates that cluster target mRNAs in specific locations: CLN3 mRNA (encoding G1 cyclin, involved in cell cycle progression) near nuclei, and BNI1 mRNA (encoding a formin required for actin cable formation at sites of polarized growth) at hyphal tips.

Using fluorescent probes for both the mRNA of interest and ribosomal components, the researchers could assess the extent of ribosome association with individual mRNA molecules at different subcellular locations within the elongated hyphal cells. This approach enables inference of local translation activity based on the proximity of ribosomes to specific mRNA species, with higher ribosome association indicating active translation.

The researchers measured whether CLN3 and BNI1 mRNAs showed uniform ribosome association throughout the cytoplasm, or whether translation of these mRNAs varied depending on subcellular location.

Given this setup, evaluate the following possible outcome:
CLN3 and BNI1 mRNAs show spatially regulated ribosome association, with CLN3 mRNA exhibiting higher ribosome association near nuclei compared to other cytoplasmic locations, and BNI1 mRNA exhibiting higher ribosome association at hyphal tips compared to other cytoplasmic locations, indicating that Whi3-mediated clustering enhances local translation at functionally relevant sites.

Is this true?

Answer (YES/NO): NO